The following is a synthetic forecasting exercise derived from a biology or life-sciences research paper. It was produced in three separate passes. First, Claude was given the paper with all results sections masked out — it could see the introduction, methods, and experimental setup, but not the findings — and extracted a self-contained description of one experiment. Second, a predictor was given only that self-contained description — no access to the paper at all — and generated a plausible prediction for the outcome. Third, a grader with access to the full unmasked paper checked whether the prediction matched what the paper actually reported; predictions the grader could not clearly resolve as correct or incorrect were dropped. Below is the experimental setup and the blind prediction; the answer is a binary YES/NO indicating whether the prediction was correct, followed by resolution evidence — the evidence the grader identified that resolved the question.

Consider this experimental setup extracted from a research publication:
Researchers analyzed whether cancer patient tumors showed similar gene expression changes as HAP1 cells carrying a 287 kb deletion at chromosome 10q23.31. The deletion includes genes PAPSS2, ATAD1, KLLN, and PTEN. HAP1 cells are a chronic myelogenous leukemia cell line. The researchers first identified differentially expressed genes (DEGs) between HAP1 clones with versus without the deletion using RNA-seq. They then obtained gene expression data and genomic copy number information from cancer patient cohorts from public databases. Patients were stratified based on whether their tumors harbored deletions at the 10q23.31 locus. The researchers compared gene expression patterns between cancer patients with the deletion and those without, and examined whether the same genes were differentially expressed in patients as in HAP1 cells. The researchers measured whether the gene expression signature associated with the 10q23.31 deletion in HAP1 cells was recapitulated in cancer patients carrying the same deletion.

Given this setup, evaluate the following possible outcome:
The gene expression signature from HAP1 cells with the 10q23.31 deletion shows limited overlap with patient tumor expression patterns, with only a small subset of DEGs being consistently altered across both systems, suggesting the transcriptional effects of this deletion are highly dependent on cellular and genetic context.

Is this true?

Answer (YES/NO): NO